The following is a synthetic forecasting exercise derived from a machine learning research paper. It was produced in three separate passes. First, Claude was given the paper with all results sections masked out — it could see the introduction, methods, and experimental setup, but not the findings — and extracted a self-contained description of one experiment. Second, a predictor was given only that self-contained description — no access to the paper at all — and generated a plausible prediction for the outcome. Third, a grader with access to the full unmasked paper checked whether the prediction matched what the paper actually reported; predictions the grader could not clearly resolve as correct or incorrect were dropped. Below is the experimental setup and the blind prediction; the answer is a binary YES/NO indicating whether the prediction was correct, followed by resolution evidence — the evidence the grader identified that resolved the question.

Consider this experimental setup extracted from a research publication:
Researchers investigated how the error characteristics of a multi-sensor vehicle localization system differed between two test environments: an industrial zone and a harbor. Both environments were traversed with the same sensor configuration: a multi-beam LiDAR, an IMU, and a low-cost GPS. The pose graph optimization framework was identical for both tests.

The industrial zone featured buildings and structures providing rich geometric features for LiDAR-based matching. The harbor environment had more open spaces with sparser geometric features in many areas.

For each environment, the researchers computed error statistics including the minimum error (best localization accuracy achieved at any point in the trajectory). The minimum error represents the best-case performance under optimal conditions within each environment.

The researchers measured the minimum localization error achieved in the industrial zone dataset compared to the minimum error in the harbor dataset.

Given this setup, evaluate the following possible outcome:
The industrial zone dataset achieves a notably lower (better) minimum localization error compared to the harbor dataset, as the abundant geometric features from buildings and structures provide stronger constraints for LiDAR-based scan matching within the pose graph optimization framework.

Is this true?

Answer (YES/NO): NO